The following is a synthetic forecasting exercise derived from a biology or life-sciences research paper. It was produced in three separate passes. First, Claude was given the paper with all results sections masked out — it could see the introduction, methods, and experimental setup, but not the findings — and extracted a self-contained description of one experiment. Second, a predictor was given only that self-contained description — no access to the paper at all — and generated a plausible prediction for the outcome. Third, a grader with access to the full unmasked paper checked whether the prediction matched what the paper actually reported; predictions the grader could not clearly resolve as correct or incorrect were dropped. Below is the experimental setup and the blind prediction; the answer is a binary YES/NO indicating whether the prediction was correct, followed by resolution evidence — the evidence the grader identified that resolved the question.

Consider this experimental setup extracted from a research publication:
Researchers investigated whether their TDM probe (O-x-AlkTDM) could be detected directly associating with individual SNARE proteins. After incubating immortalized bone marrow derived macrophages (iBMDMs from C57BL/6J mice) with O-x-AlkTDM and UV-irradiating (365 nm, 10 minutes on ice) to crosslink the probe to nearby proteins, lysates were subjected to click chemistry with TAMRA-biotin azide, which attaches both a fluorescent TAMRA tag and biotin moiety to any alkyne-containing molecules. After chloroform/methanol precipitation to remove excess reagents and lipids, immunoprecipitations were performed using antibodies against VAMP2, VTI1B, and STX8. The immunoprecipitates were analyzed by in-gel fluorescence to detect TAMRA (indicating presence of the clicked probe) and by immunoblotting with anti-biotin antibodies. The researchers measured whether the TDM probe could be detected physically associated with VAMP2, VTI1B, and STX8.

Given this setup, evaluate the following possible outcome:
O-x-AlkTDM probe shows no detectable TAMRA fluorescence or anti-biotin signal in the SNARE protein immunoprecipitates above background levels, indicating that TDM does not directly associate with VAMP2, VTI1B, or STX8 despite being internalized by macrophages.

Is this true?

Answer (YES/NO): NO